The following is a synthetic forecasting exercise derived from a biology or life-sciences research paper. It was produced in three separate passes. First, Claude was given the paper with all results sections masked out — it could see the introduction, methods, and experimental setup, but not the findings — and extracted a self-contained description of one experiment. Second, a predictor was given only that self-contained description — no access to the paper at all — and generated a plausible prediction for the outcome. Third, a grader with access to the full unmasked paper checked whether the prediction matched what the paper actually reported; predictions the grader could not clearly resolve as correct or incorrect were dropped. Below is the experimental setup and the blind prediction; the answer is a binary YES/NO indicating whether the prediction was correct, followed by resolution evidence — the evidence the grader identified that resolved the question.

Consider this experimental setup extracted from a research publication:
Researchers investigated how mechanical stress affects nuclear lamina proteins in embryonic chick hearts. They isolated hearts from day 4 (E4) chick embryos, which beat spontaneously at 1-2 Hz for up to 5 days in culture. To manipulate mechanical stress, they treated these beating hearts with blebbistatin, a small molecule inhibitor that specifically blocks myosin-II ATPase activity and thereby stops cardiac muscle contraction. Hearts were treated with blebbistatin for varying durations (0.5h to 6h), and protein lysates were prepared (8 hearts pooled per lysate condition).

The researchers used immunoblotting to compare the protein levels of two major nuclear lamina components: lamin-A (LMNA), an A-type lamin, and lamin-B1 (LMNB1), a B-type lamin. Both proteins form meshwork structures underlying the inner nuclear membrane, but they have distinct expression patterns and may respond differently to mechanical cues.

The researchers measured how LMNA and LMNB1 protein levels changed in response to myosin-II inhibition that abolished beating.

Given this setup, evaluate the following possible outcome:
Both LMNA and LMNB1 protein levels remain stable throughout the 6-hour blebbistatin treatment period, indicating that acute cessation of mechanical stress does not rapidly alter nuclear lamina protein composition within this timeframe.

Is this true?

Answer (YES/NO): NO